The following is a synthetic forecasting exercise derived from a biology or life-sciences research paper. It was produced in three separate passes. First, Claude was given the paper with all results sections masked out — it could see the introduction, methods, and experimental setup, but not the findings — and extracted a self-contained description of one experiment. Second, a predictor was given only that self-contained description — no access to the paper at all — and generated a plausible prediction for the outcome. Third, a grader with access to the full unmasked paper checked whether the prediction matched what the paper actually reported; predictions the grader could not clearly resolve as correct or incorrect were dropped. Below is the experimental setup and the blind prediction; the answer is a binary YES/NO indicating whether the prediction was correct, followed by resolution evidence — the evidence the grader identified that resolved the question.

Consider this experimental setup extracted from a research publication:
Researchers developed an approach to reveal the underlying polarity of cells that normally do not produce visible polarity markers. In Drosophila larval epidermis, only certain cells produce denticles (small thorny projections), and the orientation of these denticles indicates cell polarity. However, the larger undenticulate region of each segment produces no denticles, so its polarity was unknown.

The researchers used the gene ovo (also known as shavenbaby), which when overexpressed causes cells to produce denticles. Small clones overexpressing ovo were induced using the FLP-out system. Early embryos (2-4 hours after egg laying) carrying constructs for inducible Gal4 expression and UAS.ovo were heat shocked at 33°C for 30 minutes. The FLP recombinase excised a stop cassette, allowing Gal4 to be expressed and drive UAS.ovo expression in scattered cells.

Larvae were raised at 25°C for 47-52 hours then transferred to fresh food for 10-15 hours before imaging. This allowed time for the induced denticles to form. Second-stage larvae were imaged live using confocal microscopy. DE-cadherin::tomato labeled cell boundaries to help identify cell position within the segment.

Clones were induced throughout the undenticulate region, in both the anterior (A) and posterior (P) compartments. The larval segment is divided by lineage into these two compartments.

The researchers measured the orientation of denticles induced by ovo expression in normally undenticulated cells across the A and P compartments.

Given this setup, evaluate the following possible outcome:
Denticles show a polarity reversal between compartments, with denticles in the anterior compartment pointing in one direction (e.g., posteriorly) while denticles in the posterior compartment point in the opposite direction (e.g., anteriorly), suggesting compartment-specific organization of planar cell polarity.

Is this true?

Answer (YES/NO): YES